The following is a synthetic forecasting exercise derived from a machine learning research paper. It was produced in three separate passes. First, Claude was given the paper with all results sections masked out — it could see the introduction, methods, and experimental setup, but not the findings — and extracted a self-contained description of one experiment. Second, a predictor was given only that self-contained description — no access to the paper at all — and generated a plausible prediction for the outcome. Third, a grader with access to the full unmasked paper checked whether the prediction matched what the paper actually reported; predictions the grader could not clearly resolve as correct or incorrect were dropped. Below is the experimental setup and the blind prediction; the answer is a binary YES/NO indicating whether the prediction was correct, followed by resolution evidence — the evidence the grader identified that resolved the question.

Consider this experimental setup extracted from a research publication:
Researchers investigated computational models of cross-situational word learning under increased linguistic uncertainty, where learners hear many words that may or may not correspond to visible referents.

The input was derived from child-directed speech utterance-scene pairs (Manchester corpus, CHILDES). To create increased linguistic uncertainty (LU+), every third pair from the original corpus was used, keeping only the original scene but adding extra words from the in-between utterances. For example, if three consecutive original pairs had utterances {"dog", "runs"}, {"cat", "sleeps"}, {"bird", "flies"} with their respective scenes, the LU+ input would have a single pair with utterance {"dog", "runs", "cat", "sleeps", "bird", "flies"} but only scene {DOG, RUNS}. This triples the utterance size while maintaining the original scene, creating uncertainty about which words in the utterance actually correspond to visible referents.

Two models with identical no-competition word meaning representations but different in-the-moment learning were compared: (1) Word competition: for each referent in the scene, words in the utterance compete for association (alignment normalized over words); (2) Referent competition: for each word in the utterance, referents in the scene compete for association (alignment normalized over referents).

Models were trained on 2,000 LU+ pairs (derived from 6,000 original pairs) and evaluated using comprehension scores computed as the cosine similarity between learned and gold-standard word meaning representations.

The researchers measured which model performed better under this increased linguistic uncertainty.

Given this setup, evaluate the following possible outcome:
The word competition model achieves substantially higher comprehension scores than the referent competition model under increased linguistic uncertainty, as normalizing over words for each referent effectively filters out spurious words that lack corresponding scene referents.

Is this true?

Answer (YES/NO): YES